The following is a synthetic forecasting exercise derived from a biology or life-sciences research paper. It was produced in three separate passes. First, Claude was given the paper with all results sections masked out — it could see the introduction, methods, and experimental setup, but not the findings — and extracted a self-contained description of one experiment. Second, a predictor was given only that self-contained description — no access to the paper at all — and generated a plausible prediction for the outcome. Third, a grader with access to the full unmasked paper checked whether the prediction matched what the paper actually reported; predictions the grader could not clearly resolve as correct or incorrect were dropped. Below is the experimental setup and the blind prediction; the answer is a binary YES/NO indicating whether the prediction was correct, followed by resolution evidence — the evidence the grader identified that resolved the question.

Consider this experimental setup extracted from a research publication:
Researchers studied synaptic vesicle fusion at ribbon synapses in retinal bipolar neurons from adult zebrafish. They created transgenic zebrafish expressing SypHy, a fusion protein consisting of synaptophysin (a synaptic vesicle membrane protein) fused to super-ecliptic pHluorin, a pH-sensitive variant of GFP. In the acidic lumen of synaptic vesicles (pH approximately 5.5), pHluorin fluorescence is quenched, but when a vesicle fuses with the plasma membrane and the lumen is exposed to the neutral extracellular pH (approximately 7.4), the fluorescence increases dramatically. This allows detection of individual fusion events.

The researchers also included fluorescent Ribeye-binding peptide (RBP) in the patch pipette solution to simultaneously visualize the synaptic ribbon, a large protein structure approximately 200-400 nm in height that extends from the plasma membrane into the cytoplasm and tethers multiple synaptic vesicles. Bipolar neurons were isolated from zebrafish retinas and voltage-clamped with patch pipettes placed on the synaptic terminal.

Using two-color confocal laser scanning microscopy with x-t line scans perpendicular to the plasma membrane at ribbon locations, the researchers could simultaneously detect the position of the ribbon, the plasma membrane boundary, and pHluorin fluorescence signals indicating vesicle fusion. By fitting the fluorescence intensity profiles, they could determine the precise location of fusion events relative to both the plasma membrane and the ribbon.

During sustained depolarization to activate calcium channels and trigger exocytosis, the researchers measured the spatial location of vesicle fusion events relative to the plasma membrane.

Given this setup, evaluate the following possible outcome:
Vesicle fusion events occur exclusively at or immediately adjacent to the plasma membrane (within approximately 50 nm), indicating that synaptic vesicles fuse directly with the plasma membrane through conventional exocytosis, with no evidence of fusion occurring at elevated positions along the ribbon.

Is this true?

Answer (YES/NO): NO